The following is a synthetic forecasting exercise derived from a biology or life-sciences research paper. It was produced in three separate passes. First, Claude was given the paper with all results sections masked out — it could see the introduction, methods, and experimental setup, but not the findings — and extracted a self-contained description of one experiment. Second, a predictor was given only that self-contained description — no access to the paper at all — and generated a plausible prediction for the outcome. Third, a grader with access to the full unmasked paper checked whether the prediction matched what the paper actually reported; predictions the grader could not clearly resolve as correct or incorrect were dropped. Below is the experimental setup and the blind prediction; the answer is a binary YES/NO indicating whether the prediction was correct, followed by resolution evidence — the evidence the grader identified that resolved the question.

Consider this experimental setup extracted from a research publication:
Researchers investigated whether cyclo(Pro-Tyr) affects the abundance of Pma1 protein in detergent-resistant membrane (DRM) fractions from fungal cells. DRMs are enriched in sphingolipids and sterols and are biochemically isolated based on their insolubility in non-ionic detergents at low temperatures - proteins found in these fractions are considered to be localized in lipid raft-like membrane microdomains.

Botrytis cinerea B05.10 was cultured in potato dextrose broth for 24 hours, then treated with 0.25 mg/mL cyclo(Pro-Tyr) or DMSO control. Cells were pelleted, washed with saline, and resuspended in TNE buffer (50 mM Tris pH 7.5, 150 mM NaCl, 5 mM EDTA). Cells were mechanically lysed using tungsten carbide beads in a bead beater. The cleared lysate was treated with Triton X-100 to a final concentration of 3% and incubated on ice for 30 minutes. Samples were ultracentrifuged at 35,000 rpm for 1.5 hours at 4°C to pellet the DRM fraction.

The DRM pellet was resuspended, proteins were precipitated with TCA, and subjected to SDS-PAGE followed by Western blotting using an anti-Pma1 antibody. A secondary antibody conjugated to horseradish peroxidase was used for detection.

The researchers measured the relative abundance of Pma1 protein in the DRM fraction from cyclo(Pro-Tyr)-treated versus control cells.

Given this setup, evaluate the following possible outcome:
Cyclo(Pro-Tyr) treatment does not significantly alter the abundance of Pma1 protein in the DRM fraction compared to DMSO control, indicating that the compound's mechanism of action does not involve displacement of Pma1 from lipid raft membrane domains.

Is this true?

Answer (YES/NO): NO